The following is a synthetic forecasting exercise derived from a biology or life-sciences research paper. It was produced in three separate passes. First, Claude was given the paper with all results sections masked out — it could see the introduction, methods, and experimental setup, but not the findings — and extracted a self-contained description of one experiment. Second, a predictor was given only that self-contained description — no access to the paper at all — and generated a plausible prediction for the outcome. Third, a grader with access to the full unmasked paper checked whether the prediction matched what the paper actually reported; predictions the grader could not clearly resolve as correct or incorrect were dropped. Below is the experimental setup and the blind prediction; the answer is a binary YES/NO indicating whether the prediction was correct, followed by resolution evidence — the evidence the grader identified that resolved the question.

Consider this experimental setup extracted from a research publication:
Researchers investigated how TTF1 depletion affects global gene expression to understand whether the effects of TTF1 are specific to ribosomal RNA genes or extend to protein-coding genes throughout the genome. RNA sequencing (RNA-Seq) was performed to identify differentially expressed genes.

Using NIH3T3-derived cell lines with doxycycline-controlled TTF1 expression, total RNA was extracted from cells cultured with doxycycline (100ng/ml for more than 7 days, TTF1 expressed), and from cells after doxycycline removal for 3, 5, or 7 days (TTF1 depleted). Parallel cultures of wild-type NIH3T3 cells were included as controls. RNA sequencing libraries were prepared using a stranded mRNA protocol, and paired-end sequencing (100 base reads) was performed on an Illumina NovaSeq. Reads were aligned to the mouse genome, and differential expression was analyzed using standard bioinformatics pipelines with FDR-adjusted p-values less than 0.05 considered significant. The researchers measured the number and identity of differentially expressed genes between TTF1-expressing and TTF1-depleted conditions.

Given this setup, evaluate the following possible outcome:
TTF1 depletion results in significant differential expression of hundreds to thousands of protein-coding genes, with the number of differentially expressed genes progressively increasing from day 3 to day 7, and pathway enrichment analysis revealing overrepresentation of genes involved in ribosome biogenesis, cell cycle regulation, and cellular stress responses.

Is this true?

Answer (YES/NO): NO